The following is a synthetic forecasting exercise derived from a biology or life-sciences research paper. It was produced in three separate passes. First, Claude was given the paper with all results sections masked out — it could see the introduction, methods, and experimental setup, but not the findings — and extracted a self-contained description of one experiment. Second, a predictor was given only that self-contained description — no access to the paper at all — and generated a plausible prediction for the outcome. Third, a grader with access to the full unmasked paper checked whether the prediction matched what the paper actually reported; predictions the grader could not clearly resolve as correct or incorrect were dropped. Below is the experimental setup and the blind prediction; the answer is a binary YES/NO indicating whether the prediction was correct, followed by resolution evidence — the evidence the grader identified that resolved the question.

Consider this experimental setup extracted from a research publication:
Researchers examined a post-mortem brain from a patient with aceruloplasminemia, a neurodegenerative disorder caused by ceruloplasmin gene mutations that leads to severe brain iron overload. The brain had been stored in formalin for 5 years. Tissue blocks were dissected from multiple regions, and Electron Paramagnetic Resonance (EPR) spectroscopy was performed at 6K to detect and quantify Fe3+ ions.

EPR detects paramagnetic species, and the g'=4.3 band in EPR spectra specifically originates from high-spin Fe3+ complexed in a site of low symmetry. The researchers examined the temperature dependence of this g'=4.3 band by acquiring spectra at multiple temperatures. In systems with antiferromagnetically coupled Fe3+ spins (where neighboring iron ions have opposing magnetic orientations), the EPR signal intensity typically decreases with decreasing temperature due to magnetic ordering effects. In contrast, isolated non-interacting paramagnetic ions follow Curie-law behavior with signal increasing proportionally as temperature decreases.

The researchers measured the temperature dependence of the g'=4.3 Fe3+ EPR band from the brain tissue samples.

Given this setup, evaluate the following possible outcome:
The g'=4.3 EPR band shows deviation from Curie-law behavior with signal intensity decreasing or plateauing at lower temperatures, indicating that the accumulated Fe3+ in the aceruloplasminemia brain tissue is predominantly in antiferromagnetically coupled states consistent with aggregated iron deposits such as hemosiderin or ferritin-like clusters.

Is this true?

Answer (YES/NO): NO